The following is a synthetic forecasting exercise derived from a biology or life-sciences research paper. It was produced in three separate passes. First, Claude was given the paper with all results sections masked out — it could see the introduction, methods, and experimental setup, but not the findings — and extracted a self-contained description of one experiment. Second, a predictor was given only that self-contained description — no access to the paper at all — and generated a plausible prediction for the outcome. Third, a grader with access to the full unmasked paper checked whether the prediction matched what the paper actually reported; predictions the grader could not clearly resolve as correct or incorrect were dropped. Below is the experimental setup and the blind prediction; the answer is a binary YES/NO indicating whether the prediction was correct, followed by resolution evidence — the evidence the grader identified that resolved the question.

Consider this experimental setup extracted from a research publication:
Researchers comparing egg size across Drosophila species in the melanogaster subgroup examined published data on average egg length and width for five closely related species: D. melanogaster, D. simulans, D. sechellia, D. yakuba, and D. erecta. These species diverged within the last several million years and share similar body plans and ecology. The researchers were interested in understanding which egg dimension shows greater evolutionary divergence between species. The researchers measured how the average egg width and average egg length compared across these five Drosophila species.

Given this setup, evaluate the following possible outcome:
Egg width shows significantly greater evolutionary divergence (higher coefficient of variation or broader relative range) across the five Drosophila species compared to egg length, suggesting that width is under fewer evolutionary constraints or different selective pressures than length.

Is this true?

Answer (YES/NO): NO